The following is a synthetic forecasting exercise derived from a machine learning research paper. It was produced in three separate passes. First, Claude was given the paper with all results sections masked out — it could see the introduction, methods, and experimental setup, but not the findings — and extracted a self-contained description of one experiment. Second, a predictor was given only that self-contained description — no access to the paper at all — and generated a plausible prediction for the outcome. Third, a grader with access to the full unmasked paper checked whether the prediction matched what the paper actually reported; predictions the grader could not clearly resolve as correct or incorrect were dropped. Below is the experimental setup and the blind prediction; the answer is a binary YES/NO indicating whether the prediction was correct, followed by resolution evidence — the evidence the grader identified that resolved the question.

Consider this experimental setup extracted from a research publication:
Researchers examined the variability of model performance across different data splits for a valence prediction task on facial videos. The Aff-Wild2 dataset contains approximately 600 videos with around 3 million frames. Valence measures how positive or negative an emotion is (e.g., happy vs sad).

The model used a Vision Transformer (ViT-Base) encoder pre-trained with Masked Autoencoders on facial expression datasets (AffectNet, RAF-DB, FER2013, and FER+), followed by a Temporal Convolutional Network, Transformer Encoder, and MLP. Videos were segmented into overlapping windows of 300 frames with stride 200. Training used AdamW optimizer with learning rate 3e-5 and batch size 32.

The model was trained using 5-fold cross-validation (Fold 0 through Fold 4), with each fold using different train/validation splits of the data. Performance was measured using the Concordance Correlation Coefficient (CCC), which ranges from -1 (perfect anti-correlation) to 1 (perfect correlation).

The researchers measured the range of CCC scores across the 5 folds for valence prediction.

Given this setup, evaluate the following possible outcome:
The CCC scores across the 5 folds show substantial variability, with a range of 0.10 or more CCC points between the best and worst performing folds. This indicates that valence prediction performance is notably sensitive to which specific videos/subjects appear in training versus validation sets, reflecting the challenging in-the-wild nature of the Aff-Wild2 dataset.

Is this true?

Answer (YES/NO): YES